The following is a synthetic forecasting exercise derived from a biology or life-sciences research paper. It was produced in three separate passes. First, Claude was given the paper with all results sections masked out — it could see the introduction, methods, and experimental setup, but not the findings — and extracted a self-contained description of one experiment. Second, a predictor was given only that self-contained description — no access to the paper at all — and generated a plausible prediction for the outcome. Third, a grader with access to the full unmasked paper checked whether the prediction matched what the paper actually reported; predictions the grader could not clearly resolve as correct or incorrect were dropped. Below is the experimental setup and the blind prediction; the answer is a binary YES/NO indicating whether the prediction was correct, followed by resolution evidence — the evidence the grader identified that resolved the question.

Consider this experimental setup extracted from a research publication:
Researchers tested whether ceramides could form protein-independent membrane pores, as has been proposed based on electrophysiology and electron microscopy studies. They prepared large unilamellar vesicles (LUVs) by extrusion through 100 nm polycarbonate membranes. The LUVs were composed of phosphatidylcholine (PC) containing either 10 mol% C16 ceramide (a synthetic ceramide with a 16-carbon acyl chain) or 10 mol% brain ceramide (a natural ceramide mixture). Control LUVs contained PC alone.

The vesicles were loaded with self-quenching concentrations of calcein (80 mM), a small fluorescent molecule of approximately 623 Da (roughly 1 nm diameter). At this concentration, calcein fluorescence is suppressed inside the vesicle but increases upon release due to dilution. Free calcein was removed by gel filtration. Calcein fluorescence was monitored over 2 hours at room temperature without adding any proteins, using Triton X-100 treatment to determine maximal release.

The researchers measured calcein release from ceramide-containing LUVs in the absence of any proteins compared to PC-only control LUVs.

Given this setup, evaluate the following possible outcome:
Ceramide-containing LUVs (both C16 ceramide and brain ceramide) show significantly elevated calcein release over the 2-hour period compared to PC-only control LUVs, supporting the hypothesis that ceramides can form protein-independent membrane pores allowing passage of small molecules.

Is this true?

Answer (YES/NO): NO